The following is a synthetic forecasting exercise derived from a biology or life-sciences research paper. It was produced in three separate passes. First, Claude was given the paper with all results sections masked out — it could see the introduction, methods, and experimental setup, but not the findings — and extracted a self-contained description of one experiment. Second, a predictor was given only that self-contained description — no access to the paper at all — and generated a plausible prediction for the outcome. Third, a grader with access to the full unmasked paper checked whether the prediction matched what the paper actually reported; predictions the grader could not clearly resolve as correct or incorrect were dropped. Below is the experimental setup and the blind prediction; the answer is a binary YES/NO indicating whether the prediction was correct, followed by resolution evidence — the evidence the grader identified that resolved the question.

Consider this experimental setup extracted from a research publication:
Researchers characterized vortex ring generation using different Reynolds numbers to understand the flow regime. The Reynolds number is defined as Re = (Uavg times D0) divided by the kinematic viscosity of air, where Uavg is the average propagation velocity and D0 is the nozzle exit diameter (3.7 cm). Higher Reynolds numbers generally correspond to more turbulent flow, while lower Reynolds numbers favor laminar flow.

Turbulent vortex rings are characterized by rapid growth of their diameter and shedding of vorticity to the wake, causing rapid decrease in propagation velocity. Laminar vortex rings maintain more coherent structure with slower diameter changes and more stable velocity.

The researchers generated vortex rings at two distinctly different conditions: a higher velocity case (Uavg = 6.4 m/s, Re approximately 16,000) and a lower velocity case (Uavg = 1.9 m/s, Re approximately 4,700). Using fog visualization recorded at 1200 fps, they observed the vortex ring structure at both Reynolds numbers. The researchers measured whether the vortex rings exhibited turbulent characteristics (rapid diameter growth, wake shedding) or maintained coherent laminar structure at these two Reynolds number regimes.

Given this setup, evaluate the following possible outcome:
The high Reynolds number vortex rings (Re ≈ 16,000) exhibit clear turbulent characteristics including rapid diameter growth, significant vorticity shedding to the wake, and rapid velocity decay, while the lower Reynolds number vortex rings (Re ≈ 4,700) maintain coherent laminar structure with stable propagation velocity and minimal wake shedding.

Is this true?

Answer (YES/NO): NO